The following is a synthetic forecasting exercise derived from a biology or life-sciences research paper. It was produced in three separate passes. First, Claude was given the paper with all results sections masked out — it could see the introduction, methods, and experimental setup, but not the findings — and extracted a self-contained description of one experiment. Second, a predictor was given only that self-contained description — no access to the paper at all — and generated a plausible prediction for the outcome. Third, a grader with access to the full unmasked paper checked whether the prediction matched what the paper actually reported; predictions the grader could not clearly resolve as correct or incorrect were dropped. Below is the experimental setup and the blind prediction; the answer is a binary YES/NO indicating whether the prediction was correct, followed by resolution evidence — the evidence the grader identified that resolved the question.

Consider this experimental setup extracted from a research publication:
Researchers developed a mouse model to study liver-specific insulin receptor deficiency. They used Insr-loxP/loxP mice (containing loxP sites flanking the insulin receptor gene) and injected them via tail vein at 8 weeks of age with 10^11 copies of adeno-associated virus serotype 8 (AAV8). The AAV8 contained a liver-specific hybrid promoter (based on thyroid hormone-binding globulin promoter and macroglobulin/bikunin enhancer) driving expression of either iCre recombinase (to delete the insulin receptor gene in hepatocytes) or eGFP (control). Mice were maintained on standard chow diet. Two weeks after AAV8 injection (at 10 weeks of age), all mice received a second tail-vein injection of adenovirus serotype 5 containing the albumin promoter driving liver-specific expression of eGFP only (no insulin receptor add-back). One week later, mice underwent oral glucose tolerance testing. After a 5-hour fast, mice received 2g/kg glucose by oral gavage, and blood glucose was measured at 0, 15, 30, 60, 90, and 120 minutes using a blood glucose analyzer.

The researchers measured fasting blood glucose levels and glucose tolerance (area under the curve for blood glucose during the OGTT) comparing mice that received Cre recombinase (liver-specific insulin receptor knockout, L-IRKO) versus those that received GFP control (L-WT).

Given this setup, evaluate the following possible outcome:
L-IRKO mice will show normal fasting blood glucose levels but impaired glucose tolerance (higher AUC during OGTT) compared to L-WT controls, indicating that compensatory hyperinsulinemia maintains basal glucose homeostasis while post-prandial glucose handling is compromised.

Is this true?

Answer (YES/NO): YES